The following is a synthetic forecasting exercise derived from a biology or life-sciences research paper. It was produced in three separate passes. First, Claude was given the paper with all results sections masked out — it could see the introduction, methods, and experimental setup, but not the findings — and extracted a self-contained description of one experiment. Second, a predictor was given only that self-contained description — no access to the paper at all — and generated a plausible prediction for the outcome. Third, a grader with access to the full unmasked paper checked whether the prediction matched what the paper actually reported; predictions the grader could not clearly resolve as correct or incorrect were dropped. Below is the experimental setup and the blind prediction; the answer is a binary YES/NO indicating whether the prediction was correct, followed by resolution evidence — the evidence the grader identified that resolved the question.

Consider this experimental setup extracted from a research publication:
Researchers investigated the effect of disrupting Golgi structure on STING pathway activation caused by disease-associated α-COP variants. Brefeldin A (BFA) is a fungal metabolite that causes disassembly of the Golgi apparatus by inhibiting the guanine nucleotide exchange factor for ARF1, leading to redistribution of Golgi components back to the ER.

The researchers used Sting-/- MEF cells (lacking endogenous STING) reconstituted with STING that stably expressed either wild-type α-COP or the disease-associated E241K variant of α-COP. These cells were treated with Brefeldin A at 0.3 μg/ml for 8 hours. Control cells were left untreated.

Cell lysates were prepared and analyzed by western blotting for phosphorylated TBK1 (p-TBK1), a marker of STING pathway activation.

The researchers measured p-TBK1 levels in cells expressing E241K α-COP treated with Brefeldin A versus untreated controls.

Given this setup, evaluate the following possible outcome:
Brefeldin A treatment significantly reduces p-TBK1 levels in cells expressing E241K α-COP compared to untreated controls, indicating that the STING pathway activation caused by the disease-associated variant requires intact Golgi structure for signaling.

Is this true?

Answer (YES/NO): YES